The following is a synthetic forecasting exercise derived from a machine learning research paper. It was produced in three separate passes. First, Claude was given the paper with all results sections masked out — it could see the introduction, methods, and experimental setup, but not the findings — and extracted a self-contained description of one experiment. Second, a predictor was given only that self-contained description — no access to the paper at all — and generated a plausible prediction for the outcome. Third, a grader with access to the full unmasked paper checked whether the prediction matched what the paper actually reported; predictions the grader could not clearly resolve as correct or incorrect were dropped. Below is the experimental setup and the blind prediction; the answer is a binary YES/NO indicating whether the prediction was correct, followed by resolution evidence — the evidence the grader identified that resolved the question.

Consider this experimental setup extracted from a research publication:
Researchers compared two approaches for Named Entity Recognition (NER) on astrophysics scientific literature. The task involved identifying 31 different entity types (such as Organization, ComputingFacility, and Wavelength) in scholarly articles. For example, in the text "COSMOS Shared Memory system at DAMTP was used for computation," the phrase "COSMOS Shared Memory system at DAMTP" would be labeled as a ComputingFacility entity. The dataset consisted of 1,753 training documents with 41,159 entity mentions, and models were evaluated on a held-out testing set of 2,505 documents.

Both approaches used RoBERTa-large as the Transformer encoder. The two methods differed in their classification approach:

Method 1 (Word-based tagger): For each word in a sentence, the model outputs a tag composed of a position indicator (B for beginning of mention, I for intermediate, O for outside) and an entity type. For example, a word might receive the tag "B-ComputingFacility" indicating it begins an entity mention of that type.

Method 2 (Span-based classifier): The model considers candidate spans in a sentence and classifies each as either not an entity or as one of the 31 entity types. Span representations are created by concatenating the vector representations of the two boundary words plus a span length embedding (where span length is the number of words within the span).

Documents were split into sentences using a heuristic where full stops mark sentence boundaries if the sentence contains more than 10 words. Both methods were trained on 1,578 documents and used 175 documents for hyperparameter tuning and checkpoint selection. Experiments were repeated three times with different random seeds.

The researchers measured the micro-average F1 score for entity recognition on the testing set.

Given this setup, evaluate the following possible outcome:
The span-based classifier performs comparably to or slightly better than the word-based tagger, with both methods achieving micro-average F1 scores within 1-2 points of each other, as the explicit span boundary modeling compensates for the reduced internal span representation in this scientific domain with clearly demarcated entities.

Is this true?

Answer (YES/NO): YES